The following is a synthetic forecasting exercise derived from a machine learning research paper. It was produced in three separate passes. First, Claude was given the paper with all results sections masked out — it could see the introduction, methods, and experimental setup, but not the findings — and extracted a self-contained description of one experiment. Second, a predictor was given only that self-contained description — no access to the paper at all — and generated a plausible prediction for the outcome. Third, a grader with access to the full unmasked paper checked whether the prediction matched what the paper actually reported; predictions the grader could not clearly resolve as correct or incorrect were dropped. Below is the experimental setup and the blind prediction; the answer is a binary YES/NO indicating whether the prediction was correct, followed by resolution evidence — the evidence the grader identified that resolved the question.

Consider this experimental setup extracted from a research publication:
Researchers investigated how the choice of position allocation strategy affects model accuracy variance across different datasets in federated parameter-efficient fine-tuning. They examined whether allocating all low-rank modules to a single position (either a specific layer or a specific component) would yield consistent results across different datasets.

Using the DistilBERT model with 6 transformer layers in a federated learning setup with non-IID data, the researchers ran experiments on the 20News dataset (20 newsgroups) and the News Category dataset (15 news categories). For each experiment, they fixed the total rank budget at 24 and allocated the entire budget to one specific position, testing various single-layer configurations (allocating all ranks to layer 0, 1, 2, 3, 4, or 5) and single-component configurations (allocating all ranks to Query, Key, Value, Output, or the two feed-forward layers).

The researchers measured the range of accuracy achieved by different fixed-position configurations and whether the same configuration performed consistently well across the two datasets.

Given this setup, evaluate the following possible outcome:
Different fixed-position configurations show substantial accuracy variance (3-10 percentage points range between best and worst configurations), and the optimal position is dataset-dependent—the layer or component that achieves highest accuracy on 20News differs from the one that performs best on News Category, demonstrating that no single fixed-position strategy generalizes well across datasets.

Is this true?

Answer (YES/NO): YES